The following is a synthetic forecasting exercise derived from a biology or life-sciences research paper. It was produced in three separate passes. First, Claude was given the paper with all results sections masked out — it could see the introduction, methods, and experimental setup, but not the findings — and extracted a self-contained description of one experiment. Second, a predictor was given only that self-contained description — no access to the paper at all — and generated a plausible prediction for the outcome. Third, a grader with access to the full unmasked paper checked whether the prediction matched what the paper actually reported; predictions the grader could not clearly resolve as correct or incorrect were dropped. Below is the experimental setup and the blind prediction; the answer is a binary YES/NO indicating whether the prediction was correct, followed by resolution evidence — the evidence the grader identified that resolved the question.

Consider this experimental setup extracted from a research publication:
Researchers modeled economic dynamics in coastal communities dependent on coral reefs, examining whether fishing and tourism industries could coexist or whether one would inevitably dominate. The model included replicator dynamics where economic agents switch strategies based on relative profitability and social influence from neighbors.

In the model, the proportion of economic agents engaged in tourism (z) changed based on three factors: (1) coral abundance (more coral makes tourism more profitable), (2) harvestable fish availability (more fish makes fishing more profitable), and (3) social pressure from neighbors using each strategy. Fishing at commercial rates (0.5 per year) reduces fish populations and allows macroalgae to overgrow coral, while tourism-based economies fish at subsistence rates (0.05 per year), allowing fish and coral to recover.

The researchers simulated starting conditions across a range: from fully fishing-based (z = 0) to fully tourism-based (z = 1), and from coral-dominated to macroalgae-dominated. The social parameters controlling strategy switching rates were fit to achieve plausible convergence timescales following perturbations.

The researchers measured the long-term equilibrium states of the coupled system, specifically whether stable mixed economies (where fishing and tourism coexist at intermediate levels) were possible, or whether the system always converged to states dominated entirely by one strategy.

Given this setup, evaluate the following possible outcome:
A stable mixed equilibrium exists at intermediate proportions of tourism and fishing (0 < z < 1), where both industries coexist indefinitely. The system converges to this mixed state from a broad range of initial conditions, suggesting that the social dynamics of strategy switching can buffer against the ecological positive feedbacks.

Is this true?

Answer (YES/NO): NO